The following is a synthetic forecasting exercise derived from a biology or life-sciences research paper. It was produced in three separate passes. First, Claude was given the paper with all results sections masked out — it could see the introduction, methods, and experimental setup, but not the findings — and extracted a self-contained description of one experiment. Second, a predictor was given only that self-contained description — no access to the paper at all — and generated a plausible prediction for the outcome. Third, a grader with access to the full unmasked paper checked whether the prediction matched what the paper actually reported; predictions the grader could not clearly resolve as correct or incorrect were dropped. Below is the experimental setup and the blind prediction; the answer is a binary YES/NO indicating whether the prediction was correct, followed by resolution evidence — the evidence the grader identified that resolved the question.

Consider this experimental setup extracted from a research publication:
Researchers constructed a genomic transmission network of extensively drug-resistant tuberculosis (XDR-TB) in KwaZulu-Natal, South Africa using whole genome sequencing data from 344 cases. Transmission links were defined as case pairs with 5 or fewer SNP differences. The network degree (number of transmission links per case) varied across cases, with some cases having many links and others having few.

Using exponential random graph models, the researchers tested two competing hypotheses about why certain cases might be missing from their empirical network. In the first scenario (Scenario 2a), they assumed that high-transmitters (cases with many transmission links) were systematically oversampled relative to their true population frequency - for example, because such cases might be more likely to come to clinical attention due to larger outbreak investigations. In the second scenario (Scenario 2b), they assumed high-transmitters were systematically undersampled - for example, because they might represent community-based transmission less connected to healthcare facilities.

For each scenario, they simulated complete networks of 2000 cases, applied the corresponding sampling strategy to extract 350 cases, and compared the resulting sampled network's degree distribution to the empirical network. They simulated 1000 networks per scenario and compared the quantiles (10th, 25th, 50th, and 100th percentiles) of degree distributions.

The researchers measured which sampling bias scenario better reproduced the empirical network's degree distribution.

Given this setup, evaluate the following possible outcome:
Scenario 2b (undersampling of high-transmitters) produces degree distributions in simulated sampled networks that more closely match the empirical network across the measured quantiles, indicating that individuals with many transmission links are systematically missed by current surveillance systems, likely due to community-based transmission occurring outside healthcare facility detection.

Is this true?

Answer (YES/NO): NO